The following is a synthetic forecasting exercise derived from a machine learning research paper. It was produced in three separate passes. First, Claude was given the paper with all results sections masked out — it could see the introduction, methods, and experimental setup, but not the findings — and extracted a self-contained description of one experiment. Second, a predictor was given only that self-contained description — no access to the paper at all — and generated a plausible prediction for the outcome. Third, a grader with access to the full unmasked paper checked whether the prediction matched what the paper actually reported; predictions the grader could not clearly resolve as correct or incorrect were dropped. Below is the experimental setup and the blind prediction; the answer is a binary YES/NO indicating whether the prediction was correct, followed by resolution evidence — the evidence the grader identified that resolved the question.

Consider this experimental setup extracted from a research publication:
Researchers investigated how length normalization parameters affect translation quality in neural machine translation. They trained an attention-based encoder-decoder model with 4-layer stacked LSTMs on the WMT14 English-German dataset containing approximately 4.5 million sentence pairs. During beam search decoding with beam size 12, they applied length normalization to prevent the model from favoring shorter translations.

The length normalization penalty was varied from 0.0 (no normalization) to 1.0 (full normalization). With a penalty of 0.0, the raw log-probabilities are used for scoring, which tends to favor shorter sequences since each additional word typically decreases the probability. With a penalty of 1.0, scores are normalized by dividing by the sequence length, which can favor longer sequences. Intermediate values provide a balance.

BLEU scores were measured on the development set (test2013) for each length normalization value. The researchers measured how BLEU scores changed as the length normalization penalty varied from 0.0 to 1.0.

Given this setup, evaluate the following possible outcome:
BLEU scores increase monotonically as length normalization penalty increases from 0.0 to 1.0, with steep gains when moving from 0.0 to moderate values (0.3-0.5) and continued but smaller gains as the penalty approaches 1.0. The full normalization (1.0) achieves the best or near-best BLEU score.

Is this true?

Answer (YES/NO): NO